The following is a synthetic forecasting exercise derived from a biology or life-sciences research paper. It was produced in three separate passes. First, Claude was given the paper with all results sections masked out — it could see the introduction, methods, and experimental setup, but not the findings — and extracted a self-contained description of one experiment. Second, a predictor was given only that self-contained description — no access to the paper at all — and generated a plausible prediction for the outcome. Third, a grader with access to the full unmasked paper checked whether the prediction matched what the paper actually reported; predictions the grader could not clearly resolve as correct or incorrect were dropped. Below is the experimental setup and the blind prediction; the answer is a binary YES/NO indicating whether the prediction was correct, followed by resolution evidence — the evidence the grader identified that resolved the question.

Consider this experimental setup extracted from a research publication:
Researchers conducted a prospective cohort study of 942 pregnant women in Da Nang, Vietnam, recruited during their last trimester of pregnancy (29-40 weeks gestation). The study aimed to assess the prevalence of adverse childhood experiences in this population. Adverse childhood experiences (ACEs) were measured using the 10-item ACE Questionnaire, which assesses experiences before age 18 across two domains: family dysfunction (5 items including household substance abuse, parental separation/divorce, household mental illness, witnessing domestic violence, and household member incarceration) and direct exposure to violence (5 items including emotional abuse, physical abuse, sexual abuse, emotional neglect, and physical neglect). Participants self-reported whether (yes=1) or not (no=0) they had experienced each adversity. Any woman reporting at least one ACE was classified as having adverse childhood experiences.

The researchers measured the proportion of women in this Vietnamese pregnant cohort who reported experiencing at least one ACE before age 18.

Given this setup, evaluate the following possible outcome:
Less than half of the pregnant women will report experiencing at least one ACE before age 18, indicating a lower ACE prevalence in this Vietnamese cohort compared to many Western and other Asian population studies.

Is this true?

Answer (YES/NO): NO